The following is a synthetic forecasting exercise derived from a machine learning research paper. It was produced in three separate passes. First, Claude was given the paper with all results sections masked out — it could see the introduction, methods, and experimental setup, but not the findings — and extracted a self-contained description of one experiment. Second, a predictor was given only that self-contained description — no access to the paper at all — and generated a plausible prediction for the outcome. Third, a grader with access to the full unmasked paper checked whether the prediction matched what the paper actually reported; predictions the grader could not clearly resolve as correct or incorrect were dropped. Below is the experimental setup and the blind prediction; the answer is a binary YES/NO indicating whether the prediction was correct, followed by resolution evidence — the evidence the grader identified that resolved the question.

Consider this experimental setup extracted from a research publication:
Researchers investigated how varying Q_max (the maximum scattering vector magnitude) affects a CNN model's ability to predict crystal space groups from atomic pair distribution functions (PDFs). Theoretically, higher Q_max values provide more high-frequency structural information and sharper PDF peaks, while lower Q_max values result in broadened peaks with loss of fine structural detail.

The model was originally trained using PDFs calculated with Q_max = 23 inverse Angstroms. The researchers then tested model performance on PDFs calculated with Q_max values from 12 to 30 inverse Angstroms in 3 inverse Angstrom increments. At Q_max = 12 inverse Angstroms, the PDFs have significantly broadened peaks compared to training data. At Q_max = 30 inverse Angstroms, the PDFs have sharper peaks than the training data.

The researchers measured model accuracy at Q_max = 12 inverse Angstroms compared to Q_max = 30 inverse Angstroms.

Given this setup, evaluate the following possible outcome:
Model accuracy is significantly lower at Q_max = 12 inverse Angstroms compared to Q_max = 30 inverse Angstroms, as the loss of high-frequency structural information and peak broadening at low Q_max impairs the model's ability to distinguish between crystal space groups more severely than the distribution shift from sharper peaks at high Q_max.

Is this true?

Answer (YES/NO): YES